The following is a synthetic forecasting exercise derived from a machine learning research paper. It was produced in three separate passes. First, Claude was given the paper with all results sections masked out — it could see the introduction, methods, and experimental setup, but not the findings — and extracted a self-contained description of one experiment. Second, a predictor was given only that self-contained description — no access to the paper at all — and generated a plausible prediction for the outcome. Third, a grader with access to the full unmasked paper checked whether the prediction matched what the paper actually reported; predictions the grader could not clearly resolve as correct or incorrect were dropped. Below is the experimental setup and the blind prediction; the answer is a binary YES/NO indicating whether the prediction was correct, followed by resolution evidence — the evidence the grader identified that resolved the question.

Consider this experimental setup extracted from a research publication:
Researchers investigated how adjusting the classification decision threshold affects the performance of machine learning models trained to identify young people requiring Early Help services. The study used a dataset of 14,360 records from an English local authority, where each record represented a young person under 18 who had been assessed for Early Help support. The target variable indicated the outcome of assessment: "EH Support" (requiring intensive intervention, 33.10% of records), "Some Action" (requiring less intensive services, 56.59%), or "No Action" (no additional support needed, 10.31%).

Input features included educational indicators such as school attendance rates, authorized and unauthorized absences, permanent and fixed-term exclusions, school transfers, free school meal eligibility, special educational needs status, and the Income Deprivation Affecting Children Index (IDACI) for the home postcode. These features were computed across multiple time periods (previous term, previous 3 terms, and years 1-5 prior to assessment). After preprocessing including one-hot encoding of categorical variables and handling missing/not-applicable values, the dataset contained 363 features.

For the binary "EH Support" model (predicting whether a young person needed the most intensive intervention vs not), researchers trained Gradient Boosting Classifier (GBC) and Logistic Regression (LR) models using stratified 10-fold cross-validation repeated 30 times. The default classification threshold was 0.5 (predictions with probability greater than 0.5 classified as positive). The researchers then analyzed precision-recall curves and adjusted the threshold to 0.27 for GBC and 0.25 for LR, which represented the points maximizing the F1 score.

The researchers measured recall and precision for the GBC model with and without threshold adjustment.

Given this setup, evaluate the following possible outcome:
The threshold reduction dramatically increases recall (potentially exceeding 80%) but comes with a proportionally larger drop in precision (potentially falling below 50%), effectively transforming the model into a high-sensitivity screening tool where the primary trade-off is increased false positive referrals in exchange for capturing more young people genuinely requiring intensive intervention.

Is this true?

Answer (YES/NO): NO